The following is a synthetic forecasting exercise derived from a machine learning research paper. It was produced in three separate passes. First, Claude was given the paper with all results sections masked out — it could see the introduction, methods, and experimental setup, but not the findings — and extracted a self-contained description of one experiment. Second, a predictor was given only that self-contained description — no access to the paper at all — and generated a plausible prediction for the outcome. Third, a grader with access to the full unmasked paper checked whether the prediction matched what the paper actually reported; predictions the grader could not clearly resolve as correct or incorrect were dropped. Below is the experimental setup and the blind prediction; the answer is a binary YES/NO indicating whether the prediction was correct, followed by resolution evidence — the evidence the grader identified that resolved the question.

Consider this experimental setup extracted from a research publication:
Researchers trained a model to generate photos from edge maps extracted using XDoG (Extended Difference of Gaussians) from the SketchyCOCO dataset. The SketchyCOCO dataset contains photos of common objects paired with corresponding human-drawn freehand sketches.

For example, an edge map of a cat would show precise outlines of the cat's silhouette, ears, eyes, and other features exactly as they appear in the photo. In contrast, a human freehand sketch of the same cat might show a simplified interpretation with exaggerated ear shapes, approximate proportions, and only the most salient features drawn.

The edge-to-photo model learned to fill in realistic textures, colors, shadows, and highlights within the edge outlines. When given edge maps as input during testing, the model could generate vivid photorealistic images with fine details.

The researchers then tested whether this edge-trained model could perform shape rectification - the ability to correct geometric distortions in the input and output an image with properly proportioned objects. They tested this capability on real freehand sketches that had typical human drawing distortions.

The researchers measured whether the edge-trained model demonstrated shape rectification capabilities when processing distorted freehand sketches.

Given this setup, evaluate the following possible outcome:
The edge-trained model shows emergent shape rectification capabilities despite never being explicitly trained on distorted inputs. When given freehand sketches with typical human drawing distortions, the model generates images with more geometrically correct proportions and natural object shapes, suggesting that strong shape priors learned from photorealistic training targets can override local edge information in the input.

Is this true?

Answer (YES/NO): NO